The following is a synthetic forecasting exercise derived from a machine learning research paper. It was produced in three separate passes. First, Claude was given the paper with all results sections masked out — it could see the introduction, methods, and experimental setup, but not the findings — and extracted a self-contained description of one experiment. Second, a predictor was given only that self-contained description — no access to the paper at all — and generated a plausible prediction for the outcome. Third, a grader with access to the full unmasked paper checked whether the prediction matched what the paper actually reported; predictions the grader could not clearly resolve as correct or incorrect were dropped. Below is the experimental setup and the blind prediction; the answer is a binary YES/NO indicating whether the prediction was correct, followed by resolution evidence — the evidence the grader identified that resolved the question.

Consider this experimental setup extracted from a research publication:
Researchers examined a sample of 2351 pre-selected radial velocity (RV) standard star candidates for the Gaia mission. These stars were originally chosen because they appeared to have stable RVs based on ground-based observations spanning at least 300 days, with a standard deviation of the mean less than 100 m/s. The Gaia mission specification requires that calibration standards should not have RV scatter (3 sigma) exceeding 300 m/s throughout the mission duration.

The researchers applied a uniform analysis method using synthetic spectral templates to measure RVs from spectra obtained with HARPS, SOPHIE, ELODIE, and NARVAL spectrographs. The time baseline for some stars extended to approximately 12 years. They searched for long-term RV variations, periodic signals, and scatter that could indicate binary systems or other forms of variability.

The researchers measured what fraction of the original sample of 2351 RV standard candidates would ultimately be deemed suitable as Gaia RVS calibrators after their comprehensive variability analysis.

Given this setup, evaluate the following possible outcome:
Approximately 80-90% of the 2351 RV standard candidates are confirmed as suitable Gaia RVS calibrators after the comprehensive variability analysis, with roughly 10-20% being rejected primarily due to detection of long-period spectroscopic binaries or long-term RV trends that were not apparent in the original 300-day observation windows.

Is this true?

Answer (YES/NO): NO